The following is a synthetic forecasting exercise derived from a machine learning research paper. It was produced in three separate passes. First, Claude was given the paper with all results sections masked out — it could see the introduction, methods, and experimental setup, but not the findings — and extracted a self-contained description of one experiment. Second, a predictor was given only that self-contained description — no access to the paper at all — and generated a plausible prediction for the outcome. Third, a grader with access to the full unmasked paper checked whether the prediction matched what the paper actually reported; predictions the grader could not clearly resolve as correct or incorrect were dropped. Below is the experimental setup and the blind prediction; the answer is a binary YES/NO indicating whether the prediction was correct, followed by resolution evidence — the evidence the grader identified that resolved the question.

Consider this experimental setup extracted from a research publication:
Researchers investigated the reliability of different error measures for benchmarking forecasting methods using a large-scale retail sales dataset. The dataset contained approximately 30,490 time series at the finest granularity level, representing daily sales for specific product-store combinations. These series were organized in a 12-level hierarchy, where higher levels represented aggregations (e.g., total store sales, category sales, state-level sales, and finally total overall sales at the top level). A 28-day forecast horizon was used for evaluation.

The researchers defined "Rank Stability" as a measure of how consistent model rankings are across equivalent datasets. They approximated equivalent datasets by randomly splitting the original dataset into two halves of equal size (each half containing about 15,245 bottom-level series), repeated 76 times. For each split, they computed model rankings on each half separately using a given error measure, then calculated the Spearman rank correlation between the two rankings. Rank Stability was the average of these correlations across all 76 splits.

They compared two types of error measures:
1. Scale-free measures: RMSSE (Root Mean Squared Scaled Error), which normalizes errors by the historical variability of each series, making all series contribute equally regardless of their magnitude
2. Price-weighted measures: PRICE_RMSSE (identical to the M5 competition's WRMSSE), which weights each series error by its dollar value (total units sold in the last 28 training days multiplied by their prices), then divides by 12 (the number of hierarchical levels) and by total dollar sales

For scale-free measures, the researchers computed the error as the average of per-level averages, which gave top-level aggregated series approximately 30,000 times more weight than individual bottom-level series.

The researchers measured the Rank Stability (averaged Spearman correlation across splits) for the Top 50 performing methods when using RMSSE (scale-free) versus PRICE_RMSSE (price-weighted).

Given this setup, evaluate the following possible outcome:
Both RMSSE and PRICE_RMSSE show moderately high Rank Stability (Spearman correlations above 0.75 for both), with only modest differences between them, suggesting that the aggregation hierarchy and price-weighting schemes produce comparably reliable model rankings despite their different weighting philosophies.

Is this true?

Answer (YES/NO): NO